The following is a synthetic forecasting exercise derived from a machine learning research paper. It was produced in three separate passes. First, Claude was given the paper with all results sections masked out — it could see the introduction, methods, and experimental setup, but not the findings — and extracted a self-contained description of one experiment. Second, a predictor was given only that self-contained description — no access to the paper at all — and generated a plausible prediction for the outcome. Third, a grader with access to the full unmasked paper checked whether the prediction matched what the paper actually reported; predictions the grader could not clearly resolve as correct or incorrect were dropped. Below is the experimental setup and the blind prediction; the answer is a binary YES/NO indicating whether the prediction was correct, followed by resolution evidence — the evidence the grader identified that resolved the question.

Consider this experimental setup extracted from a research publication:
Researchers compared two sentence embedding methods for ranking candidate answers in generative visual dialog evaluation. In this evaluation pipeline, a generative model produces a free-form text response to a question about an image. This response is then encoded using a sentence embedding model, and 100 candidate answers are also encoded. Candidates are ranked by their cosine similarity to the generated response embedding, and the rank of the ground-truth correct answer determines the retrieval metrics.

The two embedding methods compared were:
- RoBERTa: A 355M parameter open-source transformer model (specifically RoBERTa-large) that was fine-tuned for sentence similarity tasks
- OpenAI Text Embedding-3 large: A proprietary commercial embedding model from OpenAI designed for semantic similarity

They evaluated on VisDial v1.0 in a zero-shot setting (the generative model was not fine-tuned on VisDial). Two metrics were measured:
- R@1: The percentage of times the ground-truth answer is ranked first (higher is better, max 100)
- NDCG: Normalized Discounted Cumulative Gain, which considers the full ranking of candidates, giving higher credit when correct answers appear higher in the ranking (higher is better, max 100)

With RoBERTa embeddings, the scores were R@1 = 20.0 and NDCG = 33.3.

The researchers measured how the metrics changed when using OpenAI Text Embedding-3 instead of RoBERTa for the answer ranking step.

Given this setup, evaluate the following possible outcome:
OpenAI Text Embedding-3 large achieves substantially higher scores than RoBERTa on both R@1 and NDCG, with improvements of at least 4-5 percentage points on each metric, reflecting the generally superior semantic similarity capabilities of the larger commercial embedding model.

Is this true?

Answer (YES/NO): NO